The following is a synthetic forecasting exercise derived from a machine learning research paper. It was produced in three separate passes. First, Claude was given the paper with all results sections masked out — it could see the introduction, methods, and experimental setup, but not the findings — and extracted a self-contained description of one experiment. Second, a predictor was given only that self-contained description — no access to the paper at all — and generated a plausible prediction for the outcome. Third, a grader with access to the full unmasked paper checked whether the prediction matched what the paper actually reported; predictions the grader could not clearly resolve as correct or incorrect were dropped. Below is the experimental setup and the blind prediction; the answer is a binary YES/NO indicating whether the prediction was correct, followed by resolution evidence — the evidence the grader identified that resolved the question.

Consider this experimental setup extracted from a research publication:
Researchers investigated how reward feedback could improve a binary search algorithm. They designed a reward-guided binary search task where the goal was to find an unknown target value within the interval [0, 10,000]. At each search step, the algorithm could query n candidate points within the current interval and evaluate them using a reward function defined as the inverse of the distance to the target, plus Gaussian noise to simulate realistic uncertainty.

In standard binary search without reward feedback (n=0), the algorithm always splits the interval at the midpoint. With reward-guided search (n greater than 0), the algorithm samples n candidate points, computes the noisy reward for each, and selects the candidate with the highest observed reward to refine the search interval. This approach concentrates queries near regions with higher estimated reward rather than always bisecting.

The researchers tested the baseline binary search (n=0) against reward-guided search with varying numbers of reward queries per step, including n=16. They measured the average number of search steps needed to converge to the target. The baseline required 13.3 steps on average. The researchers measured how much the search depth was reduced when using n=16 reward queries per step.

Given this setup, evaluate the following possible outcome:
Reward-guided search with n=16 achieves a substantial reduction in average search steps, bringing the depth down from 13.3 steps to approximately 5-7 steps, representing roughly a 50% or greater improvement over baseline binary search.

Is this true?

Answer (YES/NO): NO